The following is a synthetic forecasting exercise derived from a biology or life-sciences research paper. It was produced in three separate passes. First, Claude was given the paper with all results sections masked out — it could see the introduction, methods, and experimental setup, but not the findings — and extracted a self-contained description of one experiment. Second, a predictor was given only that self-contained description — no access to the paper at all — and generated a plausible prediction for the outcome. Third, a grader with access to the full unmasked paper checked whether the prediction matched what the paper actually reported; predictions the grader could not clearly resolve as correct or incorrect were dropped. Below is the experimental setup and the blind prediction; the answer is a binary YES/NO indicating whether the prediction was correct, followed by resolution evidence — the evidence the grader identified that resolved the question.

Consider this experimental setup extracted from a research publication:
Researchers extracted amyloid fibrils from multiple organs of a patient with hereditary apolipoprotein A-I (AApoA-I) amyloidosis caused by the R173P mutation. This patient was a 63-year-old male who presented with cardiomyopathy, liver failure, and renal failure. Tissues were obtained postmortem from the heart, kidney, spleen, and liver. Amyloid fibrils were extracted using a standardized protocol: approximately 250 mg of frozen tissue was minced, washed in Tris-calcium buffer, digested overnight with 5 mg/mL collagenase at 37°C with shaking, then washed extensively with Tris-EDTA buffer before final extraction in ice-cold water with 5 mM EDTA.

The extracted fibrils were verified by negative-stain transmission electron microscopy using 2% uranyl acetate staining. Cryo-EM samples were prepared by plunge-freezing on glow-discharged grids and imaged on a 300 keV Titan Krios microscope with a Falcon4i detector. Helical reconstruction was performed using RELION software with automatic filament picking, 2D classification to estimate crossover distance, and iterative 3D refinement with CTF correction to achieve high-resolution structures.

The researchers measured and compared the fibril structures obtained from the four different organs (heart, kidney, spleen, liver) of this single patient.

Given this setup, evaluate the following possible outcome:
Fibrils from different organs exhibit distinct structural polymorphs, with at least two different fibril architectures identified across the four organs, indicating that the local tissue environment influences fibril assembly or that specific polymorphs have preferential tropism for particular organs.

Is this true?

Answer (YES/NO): NO